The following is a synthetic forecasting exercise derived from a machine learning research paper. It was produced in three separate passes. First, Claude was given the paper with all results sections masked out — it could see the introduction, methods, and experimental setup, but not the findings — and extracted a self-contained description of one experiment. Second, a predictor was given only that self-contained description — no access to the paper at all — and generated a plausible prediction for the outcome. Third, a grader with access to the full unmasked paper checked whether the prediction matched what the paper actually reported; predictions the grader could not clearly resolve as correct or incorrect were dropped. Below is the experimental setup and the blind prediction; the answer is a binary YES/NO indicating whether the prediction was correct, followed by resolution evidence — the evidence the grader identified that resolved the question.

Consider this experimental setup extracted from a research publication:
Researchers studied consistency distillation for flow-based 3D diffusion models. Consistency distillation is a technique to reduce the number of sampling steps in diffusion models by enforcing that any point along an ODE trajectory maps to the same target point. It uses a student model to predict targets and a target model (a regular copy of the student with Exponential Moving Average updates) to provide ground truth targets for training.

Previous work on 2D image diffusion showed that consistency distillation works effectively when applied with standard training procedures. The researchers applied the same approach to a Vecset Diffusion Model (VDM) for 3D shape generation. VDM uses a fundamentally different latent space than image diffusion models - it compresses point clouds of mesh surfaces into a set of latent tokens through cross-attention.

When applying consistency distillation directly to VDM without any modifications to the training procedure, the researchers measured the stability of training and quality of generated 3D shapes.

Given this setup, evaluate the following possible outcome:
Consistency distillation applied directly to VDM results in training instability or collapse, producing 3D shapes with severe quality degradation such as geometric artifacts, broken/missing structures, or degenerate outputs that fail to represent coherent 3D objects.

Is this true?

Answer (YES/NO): YES